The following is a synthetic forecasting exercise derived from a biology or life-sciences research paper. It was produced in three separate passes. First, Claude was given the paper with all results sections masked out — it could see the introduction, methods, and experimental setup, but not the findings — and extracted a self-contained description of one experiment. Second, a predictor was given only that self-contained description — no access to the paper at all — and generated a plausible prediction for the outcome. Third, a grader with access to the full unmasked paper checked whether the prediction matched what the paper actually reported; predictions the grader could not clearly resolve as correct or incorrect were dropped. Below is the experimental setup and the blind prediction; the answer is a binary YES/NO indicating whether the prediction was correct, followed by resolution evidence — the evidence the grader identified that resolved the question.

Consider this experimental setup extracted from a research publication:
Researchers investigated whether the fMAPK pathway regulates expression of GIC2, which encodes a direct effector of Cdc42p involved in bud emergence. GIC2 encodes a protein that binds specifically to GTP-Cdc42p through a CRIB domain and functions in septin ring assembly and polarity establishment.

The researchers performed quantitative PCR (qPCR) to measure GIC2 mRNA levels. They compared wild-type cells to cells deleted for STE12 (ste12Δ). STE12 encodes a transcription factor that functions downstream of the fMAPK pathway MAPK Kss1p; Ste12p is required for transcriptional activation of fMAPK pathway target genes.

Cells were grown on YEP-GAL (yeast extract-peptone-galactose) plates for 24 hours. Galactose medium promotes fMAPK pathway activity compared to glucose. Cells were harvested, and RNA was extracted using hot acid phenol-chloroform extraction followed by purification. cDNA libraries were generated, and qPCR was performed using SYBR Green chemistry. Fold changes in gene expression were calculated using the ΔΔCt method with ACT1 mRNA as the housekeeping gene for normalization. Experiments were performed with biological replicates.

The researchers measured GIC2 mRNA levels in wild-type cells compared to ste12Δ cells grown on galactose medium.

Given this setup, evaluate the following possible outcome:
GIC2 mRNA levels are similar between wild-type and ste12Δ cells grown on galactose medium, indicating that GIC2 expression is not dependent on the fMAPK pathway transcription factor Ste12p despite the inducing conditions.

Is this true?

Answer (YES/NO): NO